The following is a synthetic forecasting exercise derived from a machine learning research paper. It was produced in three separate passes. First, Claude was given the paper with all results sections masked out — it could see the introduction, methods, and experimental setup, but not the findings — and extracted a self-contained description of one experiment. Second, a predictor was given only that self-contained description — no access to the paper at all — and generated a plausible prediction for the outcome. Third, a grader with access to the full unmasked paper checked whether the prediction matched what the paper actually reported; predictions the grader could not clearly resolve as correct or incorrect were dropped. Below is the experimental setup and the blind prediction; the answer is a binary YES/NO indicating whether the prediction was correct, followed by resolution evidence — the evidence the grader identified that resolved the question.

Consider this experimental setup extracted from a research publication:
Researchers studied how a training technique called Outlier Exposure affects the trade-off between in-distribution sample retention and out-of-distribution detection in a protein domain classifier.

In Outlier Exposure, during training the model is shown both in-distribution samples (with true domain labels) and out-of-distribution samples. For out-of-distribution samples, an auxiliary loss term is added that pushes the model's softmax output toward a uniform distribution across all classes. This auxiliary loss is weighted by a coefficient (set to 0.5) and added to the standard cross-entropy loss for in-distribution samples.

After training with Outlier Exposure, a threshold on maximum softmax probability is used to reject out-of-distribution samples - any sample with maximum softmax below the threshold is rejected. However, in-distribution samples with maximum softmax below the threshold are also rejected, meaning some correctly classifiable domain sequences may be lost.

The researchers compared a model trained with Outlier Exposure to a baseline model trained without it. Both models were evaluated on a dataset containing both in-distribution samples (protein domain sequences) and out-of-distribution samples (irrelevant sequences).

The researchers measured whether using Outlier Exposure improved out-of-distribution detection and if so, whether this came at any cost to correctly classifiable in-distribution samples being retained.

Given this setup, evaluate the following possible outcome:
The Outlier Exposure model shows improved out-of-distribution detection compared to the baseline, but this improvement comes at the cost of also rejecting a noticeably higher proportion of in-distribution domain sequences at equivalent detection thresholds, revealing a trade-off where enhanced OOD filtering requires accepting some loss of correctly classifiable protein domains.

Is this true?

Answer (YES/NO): NO